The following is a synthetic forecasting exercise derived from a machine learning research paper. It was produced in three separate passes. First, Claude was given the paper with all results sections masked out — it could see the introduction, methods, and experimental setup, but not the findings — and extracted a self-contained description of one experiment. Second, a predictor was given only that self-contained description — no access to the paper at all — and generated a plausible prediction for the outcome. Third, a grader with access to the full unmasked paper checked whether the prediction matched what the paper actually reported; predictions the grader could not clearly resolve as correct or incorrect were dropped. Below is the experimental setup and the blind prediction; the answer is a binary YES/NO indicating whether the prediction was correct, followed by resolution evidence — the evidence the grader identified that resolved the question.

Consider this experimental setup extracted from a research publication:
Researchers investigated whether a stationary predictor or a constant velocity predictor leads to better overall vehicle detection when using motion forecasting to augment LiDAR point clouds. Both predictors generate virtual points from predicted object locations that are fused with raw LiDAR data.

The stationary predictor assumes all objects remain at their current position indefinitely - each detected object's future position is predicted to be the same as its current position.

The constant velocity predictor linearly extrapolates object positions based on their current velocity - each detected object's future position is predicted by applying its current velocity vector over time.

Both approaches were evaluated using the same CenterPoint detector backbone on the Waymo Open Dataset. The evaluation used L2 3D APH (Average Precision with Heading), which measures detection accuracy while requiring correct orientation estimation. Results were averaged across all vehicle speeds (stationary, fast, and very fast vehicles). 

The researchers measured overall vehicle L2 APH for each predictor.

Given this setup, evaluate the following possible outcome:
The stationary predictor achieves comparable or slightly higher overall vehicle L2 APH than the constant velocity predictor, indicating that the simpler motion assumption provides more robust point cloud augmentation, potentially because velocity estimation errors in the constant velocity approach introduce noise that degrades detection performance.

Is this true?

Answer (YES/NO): YES